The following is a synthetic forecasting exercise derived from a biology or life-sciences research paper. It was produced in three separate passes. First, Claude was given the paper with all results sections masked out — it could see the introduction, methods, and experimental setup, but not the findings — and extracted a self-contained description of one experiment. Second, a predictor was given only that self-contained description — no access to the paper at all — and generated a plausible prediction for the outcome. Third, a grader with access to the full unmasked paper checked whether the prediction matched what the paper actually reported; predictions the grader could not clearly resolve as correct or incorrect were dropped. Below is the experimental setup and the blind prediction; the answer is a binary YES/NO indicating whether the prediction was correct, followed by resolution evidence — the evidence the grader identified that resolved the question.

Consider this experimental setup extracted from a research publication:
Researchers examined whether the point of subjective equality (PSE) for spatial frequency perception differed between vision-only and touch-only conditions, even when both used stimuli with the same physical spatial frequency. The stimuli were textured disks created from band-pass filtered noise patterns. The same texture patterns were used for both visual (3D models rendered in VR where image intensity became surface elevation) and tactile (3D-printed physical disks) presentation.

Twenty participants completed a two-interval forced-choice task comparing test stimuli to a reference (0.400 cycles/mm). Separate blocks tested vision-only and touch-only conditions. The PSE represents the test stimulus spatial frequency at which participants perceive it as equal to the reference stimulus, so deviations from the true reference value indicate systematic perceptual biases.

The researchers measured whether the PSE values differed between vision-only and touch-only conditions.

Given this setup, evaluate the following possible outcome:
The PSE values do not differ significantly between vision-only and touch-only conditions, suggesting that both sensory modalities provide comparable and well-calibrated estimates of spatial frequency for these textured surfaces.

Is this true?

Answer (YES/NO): NO